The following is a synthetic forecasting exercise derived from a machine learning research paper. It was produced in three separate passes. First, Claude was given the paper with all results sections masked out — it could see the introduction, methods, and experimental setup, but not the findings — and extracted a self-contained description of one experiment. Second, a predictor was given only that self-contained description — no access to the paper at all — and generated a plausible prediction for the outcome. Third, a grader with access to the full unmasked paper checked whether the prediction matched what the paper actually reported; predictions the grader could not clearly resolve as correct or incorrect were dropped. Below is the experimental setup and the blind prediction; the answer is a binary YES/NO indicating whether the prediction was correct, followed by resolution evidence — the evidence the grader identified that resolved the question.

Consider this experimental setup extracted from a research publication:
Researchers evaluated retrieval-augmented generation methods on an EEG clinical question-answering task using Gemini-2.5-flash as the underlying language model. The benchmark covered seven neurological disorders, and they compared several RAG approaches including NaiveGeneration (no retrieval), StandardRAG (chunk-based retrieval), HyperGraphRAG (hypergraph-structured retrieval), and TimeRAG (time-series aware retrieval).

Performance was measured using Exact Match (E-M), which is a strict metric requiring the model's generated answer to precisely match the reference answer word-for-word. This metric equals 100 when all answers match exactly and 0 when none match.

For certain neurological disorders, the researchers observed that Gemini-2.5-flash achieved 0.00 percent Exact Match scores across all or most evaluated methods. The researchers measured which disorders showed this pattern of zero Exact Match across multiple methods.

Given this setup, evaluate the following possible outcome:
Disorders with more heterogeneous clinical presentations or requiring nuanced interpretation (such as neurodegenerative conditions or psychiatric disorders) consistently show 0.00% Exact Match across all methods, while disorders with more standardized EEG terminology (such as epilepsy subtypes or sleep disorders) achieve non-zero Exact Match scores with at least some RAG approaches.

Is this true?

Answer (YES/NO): NO